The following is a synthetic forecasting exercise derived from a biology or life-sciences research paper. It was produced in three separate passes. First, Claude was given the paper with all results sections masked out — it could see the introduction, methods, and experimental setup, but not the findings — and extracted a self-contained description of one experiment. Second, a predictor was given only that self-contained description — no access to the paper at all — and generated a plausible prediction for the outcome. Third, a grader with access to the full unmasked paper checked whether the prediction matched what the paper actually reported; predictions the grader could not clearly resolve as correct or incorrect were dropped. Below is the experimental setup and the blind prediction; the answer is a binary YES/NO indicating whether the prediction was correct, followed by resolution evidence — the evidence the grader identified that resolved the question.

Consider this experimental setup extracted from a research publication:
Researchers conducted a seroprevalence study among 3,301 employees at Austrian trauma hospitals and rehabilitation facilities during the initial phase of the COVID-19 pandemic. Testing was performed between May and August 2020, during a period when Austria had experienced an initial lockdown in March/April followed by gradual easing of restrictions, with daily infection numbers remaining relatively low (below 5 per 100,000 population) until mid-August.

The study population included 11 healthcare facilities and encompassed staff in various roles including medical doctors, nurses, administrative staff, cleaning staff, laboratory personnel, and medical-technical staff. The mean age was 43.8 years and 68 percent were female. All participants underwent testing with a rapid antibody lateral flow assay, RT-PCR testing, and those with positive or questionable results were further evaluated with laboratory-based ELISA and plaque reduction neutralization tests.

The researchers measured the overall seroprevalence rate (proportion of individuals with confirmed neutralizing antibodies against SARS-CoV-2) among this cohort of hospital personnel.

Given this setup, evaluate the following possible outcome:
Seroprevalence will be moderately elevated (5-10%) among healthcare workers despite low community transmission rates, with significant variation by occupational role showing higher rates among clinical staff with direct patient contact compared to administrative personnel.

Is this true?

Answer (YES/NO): NO